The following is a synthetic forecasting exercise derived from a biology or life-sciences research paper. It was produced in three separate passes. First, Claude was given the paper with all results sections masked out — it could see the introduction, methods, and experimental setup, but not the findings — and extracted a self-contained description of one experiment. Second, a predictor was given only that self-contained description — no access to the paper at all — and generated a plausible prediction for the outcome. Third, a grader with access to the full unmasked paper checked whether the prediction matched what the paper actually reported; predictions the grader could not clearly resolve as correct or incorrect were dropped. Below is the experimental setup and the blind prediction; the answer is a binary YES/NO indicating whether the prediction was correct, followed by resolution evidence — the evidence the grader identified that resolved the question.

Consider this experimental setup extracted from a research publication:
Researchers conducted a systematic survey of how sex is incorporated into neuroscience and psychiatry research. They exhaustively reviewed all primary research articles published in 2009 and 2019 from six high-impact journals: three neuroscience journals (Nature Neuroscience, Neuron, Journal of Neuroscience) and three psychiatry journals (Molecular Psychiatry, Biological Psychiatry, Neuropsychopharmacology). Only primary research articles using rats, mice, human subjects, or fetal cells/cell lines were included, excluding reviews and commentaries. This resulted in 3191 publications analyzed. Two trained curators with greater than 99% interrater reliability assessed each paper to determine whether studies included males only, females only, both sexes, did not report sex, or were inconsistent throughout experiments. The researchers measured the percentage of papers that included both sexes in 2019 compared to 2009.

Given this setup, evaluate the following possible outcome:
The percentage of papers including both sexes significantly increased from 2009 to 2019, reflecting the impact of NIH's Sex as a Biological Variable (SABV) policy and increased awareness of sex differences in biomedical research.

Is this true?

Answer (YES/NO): YES